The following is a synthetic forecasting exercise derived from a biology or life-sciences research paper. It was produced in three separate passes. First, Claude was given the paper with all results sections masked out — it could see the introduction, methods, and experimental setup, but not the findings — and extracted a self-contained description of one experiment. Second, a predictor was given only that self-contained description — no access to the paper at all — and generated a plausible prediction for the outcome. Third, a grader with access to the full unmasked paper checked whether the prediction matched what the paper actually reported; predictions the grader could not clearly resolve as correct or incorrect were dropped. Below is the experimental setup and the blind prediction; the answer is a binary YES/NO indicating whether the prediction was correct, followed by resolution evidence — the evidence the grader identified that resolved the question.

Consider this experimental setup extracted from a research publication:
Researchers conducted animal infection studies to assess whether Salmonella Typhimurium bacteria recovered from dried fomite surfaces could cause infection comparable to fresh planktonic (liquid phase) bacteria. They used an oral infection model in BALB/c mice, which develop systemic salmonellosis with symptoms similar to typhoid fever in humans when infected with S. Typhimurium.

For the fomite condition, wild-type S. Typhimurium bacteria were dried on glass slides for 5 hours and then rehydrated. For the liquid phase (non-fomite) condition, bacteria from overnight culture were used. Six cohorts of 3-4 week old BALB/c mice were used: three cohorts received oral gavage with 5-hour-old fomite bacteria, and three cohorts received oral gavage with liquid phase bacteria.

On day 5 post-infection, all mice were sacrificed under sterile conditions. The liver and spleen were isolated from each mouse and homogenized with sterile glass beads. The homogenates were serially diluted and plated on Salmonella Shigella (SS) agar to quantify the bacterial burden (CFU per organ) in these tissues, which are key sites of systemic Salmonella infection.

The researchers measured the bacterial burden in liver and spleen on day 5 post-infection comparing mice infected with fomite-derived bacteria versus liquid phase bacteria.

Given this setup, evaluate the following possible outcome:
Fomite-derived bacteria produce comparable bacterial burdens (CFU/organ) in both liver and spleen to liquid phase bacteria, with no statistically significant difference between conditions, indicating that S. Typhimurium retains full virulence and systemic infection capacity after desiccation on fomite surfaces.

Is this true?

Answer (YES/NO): YES